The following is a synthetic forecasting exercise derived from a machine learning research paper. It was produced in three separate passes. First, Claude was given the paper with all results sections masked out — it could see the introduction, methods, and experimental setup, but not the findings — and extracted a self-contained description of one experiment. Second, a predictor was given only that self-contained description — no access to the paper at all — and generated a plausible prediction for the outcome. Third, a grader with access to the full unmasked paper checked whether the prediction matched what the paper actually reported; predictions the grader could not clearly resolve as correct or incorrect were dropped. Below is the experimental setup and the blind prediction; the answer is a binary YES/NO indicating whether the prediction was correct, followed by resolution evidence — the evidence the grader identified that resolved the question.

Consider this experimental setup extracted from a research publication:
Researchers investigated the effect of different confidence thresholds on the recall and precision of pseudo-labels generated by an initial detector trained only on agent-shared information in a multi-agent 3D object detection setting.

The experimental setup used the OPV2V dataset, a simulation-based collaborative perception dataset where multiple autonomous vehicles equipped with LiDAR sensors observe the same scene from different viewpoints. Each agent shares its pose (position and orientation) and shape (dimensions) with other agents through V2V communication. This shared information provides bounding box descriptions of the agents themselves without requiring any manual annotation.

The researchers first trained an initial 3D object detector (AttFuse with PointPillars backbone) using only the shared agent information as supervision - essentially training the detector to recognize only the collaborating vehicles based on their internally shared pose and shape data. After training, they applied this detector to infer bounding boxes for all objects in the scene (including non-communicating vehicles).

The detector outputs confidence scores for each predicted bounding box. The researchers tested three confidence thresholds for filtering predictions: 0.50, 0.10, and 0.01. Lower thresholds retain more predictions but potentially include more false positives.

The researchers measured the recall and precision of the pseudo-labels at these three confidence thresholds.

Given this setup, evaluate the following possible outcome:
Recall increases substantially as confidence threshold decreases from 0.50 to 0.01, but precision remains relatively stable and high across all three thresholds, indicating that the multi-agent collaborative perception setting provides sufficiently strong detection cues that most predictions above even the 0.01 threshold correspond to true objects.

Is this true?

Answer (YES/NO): NO